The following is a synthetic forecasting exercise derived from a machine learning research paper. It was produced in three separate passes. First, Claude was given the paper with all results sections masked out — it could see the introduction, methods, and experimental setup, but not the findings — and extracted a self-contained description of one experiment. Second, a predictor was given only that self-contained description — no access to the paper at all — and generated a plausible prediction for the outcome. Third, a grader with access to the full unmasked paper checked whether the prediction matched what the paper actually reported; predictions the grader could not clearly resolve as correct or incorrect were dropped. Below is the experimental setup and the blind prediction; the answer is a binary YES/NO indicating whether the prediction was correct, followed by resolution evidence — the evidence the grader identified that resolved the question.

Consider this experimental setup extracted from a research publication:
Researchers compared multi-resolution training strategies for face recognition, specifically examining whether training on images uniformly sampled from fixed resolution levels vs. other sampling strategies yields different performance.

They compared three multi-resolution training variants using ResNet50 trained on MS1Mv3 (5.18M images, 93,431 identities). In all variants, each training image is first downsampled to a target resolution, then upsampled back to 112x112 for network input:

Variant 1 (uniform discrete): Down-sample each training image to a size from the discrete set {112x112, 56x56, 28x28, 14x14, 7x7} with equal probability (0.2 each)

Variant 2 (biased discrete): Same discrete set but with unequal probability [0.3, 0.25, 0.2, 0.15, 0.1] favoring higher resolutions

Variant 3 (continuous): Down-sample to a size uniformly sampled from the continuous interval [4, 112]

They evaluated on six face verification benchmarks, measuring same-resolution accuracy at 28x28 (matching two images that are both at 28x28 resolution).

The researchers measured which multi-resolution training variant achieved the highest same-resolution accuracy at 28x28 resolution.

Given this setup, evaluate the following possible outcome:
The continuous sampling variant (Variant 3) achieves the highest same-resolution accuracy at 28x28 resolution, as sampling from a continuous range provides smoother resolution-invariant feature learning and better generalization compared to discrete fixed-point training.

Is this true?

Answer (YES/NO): NO